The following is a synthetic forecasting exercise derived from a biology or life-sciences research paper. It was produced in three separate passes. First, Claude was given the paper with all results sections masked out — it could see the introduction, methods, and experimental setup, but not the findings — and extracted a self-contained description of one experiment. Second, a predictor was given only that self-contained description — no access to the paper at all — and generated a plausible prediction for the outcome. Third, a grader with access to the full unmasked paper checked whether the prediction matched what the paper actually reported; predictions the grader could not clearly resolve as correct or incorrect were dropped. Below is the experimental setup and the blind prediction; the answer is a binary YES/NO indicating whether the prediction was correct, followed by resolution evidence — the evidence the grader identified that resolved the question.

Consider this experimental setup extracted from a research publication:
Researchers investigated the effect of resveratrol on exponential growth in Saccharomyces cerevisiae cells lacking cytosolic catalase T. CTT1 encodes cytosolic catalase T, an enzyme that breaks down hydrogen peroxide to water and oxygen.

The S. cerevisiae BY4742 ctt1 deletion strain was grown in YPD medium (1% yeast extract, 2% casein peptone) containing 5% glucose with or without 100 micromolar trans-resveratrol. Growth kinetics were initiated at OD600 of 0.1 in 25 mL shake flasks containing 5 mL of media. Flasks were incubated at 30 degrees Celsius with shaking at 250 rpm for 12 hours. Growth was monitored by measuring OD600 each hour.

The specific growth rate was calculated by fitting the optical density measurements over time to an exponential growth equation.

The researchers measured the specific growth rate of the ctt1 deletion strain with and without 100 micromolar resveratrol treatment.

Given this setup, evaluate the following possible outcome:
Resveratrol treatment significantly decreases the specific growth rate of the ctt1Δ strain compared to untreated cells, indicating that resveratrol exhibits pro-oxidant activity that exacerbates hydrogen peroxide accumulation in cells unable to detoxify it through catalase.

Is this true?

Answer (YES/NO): YES